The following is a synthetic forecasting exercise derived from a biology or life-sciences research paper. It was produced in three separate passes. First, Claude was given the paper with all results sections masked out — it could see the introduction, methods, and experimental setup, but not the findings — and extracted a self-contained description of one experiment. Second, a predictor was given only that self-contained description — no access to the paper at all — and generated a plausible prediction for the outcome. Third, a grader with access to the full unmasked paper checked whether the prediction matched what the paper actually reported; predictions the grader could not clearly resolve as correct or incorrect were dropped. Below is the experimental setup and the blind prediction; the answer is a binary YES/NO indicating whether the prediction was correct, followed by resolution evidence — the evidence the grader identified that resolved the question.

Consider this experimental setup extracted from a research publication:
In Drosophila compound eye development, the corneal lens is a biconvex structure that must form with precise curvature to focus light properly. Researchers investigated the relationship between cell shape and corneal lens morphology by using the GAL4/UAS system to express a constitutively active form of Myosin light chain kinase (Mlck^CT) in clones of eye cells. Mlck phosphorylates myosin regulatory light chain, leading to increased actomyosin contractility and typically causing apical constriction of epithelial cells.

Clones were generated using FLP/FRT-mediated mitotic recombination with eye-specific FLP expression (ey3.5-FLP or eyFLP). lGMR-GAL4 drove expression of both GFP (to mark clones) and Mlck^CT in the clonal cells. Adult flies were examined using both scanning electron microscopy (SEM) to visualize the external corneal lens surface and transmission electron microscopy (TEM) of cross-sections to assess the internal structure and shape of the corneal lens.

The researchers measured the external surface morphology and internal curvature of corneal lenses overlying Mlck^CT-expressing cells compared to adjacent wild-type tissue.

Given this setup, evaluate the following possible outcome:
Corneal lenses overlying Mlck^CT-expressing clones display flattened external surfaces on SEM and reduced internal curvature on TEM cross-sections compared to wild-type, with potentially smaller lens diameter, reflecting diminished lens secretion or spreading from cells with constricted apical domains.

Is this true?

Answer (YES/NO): NO